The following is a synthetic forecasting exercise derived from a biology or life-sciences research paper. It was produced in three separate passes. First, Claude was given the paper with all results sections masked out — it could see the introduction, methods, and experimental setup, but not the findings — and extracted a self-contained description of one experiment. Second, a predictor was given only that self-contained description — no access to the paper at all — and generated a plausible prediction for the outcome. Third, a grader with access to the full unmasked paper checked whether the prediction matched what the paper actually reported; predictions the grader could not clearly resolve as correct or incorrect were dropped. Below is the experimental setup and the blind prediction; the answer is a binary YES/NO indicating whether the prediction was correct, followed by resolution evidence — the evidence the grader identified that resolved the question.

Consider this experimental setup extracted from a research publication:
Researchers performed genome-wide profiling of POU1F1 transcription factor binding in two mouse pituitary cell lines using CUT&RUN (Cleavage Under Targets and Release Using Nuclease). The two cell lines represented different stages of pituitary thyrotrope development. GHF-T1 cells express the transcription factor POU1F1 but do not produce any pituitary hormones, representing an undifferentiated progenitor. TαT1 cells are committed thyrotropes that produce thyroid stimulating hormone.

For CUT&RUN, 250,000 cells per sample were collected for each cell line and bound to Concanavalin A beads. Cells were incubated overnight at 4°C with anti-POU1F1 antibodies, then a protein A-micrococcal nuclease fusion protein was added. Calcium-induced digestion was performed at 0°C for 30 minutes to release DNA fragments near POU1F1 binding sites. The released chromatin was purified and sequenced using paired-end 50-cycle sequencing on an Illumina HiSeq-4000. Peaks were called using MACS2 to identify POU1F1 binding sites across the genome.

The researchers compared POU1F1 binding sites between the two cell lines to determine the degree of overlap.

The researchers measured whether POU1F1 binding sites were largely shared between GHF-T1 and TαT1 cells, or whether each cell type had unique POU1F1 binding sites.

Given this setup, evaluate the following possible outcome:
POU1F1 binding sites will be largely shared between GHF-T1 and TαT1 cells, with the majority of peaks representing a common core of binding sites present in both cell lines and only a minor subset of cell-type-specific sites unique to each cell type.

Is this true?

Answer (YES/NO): NO